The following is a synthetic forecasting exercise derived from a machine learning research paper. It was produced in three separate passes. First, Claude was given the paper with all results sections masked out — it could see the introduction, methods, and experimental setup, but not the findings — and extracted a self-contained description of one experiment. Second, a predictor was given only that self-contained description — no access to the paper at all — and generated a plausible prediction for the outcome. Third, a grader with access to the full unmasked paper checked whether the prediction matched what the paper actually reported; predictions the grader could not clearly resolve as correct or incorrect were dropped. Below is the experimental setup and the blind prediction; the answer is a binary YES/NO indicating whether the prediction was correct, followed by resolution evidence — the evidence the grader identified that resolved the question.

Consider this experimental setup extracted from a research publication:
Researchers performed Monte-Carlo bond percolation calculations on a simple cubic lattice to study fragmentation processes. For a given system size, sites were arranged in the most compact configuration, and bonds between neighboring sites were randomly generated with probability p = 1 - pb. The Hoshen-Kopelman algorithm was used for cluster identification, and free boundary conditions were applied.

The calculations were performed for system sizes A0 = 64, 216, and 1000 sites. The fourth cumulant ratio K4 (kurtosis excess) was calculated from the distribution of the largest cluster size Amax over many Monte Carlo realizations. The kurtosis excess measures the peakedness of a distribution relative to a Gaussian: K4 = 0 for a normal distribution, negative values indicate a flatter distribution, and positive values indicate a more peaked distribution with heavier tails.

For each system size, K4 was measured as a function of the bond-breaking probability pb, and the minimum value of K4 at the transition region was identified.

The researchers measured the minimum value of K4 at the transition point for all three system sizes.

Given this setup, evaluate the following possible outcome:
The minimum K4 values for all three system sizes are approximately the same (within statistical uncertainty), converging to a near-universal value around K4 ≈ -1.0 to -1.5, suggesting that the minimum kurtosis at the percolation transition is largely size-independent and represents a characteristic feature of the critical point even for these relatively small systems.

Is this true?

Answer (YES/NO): YES